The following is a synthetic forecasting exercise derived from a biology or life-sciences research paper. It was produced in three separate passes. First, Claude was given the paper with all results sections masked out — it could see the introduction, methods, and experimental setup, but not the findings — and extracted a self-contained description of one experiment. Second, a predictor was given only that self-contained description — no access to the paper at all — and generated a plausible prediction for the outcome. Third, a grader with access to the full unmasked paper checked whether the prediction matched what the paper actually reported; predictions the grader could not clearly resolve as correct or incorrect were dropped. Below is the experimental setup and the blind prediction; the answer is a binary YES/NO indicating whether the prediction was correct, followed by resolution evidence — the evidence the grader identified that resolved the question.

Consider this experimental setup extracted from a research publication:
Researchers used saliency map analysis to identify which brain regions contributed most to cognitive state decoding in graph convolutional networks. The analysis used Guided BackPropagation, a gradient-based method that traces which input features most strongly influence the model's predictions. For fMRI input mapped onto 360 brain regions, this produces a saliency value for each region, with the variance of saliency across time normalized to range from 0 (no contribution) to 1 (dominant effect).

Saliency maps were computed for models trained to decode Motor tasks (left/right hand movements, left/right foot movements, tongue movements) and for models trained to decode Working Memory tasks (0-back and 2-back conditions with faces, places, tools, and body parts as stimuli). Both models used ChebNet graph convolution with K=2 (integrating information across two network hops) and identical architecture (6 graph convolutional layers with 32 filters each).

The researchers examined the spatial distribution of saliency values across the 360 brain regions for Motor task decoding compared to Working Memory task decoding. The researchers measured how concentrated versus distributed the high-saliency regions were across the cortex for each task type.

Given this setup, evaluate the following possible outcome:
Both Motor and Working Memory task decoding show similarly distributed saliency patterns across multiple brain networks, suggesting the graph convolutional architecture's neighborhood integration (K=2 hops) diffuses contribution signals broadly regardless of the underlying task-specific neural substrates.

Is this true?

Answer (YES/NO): NO